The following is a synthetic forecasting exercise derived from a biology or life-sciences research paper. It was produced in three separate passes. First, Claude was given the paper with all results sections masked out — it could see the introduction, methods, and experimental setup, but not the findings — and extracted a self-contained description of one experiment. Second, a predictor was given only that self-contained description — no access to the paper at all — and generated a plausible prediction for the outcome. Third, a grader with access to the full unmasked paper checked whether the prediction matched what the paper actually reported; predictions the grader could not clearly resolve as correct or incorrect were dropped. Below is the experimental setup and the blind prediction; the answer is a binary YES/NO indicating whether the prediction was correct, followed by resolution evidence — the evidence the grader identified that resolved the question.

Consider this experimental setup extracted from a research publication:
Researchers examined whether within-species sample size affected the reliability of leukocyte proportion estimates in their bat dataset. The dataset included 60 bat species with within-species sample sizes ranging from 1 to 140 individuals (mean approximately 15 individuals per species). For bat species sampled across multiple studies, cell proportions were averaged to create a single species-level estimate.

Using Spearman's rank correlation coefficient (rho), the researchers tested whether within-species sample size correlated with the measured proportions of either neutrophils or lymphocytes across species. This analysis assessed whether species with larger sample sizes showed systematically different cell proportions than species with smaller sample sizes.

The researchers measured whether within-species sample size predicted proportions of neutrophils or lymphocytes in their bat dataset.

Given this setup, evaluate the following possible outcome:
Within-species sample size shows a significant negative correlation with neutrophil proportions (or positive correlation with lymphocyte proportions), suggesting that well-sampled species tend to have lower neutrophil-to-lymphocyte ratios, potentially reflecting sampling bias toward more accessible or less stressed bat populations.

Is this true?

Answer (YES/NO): NO